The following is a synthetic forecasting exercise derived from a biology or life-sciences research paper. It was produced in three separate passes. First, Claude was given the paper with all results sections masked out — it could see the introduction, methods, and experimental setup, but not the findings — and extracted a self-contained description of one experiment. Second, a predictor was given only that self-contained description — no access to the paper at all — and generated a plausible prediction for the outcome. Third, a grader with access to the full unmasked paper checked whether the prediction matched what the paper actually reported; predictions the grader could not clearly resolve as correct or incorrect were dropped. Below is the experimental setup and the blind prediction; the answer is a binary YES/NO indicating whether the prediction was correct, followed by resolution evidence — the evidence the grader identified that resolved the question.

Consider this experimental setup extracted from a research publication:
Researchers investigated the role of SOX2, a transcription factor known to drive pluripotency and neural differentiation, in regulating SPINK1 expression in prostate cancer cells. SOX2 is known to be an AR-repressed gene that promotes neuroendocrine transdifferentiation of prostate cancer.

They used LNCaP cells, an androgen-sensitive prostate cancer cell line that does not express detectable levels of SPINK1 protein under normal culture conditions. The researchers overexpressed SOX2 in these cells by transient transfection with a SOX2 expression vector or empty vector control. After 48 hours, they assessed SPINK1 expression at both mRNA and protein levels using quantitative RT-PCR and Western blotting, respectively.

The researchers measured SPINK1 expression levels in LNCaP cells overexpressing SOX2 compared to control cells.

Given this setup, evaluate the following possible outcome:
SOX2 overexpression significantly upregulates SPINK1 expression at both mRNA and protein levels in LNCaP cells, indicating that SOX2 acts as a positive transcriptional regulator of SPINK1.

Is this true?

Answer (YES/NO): NO